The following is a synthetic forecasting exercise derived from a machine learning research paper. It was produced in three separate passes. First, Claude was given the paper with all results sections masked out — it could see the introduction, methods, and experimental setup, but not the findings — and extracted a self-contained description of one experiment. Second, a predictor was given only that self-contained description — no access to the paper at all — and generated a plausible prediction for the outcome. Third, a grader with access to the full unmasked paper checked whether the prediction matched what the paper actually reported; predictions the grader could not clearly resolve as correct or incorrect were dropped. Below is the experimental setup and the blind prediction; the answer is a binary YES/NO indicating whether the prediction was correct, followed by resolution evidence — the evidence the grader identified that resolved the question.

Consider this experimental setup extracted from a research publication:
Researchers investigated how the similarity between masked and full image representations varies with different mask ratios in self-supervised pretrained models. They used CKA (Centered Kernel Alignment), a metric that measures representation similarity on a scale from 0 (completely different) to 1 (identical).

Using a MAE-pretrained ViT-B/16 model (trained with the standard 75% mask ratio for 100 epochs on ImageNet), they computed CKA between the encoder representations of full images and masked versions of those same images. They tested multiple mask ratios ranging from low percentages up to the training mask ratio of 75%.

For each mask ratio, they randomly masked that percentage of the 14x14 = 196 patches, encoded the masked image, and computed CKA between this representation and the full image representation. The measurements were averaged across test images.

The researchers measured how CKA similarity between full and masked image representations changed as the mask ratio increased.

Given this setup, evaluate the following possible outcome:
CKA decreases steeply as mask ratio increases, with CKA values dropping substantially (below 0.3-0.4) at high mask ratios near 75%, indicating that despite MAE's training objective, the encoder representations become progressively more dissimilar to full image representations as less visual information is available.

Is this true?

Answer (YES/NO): NO